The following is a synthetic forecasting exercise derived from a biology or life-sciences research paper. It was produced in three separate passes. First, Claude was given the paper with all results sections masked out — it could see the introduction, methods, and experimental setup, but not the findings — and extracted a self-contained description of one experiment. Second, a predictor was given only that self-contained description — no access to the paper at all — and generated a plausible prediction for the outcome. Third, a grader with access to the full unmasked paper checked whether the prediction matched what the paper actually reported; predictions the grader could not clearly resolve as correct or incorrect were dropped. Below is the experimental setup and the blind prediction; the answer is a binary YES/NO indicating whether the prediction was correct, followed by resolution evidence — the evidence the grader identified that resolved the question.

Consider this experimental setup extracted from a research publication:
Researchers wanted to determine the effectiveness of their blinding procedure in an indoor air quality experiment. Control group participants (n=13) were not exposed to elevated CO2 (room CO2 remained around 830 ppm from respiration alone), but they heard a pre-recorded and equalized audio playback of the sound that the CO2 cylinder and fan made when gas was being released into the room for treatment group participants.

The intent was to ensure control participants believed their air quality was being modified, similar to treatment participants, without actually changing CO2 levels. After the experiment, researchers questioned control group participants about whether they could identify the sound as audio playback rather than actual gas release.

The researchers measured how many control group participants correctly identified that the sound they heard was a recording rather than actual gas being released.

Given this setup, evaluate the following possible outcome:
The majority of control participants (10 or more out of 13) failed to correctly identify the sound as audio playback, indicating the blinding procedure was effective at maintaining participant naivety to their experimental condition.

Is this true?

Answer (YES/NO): YES